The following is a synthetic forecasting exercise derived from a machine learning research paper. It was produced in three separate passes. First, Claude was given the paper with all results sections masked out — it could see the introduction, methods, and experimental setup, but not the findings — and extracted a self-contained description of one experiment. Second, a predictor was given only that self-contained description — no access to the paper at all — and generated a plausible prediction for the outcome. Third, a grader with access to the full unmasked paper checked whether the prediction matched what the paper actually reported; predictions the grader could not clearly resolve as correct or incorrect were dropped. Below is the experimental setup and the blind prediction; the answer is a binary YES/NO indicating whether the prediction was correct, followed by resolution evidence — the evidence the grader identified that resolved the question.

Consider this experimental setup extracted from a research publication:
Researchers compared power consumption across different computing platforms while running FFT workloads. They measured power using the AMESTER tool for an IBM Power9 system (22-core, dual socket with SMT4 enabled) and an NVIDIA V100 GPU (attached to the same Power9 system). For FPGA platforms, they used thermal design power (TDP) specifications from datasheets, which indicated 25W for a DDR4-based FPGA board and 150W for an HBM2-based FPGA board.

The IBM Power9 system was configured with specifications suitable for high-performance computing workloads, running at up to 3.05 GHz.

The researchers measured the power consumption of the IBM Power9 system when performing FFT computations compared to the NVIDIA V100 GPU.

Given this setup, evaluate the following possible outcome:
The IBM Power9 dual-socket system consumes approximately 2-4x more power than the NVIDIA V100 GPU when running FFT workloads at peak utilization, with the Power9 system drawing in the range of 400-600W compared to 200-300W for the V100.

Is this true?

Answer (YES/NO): NO